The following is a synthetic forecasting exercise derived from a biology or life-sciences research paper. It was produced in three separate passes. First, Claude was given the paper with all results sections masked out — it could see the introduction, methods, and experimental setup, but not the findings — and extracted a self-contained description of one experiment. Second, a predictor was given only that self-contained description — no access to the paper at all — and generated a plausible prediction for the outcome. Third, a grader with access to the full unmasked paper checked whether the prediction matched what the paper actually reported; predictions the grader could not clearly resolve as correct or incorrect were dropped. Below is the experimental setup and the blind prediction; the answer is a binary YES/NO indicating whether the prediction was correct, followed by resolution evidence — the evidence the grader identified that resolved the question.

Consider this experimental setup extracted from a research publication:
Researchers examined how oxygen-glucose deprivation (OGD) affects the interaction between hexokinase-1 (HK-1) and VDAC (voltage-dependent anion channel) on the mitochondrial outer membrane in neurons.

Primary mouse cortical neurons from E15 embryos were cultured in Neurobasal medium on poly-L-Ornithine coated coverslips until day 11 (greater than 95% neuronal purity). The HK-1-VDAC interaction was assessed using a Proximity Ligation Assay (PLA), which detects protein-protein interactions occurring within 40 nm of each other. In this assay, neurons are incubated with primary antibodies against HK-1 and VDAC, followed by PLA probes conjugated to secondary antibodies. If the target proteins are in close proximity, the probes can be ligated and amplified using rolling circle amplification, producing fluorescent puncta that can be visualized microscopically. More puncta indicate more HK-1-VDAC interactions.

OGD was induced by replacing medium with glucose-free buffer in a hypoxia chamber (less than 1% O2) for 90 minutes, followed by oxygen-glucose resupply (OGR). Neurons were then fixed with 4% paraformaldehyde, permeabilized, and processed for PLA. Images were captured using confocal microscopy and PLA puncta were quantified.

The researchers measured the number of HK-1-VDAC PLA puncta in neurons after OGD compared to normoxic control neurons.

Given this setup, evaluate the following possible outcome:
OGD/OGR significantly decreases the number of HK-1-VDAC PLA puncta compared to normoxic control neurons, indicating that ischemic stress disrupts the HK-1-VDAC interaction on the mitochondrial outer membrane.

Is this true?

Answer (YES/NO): YES